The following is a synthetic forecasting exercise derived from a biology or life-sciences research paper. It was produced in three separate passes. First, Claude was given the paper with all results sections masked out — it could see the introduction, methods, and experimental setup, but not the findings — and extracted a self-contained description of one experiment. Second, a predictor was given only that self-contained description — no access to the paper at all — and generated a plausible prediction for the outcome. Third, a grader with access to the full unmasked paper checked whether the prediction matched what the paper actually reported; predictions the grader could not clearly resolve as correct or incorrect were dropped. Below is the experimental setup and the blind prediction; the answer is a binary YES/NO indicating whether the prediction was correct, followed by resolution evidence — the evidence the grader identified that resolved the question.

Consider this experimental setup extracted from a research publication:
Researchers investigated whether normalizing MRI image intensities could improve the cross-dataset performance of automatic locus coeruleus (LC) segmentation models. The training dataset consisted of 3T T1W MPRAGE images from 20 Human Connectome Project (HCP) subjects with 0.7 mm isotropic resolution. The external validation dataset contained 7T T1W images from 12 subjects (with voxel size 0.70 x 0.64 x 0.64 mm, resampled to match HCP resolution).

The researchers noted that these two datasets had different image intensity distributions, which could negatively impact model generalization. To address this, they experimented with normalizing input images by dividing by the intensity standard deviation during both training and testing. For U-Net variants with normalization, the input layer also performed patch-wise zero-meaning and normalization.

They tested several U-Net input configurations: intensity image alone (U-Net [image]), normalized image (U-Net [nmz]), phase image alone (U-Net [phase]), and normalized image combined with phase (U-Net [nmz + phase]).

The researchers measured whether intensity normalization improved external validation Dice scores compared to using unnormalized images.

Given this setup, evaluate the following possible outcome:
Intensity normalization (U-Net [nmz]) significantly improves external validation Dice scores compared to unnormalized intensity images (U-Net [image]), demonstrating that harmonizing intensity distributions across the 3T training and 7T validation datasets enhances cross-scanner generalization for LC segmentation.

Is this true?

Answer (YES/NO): YES